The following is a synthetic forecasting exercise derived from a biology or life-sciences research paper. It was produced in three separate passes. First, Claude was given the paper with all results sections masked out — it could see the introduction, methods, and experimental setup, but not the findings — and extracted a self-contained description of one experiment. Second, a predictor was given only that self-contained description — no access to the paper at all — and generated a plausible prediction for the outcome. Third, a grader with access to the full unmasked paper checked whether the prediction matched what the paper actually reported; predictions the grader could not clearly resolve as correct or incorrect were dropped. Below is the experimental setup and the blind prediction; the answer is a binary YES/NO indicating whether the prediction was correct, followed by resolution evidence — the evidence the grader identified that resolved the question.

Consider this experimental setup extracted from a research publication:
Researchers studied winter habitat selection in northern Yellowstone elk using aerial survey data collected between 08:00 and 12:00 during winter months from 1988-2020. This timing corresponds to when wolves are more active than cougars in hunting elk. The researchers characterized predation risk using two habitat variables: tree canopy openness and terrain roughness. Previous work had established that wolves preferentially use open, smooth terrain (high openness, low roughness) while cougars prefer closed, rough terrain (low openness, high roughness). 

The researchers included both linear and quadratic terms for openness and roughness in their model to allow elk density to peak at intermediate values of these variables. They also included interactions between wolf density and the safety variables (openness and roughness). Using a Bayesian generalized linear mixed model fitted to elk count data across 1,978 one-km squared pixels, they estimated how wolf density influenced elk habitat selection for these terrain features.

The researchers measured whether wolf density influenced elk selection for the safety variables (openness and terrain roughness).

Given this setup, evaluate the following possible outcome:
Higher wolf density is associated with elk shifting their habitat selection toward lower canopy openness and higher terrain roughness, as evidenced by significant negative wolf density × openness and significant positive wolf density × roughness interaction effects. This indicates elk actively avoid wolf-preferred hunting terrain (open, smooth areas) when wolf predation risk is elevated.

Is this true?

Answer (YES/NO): NO